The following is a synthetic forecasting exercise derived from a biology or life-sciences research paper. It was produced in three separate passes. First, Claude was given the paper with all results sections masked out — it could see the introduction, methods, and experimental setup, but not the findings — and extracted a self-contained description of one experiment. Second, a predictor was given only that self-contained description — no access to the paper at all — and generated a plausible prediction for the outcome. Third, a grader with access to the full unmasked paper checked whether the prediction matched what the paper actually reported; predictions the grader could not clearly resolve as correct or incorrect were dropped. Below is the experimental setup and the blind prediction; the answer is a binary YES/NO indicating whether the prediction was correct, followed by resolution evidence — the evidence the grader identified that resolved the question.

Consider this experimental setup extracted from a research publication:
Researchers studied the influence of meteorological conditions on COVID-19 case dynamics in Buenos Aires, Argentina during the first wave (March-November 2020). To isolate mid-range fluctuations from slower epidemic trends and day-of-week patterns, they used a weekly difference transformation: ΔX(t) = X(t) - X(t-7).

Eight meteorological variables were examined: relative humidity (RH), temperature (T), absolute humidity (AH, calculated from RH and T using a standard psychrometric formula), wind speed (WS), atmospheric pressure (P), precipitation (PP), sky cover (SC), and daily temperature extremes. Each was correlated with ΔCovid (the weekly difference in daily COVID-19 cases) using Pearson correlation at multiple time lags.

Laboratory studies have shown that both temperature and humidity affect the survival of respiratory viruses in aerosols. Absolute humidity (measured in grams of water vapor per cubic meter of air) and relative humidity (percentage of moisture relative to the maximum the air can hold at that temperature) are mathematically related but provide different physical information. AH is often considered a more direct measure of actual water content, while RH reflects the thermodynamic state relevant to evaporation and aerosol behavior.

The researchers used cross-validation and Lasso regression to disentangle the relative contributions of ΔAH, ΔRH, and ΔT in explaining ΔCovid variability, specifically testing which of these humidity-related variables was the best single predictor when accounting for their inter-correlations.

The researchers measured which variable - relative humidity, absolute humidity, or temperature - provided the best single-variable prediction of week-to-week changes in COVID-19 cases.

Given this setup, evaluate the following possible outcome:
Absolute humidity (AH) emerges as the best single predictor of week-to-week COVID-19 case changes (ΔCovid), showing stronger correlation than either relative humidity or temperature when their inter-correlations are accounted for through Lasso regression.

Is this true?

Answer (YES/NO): NO